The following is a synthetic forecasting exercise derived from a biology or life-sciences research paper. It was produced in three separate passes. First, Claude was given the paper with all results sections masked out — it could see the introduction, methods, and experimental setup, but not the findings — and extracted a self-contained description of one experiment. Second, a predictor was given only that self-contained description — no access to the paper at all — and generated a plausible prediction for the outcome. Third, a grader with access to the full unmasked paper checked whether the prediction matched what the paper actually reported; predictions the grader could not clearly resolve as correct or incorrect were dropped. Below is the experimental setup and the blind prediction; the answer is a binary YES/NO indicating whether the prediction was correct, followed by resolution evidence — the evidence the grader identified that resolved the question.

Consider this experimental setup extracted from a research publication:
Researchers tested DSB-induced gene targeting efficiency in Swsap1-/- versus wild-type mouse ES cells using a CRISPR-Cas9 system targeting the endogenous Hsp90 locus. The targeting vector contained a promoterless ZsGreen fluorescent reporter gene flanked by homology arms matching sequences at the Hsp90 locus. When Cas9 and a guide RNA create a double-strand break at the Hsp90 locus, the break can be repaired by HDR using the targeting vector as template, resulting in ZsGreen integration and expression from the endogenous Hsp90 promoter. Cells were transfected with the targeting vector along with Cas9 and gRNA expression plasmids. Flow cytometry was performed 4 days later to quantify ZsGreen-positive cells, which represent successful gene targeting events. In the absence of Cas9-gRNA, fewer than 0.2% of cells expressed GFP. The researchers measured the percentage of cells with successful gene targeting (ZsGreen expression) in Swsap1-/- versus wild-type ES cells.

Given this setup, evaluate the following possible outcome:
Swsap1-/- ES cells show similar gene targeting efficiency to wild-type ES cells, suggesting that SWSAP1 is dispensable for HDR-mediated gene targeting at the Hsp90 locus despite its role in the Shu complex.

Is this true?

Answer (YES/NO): YES